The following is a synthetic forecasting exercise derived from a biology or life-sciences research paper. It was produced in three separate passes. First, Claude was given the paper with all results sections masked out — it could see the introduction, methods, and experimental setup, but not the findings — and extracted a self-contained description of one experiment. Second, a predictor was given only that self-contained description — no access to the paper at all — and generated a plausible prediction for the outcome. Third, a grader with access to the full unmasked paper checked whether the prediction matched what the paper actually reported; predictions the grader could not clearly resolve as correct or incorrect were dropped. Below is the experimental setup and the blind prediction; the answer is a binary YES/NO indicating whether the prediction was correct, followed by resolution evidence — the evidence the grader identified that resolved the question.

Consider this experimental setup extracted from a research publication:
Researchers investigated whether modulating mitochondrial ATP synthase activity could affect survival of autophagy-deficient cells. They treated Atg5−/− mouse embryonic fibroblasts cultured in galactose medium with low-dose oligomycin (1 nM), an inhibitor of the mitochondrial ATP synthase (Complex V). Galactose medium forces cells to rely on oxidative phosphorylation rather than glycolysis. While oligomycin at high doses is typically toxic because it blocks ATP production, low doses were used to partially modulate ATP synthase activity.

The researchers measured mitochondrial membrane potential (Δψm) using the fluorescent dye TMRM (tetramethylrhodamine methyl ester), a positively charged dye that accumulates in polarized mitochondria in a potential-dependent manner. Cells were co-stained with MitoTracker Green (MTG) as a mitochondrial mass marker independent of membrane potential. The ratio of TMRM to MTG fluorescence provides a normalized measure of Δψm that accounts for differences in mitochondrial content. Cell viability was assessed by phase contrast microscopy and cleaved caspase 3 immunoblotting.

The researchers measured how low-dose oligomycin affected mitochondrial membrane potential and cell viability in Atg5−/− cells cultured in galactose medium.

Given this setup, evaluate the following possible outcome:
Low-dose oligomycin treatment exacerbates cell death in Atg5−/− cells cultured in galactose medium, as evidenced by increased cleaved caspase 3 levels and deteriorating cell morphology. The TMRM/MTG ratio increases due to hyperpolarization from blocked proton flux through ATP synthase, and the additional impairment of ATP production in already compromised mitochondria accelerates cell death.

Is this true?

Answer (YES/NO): NO